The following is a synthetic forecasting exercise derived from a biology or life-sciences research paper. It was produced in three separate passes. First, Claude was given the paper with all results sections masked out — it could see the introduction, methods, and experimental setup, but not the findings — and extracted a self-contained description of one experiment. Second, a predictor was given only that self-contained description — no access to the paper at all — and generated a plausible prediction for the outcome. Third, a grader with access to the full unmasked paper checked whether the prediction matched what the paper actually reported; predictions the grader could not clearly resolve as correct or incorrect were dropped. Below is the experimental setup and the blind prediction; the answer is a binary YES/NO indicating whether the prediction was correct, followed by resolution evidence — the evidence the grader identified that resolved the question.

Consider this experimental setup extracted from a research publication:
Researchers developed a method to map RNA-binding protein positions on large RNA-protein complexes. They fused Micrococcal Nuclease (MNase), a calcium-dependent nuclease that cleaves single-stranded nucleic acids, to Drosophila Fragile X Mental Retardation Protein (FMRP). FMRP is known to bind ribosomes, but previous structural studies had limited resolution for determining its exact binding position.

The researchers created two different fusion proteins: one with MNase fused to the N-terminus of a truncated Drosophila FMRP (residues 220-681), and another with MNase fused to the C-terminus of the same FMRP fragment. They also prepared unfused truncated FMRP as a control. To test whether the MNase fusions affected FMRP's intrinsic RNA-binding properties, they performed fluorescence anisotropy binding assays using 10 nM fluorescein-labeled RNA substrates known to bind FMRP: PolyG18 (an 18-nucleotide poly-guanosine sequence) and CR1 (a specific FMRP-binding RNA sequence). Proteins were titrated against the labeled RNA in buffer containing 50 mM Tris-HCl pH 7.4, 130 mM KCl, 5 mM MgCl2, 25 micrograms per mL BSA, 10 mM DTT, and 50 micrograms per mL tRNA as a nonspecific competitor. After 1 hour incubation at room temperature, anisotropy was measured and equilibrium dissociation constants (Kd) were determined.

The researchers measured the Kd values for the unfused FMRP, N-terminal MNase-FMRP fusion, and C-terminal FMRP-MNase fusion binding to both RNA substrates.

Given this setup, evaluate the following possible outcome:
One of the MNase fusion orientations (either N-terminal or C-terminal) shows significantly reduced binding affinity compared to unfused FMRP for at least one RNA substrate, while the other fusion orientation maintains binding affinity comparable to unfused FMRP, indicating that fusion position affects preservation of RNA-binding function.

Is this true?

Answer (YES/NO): NO